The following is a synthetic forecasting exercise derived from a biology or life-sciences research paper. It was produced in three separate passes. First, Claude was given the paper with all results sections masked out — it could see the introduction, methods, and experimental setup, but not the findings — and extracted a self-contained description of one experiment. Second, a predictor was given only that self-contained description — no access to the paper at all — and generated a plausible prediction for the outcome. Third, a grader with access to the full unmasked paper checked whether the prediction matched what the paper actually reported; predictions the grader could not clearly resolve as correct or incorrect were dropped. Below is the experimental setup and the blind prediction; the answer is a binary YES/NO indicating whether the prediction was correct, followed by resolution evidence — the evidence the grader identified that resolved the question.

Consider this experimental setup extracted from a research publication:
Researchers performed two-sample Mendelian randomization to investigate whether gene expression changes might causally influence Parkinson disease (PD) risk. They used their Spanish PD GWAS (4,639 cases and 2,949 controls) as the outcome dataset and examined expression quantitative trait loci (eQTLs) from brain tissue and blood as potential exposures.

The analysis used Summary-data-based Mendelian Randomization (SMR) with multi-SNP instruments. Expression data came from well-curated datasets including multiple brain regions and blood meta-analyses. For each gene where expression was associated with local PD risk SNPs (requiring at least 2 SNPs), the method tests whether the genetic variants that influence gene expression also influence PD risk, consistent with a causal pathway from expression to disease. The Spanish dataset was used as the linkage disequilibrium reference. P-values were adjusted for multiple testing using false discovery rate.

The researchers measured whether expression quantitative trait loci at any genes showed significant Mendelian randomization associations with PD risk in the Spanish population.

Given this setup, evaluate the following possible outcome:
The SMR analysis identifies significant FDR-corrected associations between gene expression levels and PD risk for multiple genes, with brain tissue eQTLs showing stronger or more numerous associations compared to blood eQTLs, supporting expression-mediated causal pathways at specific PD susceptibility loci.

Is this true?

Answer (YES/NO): YES